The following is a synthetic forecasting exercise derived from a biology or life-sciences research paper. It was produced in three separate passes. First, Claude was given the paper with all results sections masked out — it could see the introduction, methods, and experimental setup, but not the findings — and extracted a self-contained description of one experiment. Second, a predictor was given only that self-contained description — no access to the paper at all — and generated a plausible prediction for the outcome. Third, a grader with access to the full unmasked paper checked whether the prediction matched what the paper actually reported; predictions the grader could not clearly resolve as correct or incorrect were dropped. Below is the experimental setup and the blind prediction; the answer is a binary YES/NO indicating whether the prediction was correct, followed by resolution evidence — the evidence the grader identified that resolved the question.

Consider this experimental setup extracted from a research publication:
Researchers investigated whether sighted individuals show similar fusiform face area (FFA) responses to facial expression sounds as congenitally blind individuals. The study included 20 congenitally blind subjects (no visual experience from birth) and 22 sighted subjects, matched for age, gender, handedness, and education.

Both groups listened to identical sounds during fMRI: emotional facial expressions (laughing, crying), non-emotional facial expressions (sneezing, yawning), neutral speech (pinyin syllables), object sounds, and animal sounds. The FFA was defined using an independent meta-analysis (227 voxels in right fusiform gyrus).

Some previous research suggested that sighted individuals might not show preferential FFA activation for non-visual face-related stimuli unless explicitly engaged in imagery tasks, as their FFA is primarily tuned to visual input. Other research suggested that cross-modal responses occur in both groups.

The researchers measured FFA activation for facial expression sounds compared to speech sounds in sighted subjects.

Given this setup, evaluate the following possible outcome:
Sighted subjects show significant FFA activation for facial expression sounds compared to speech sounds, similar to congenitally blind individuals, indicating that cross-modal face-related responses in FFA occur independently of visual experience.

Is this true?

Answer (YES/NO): NO